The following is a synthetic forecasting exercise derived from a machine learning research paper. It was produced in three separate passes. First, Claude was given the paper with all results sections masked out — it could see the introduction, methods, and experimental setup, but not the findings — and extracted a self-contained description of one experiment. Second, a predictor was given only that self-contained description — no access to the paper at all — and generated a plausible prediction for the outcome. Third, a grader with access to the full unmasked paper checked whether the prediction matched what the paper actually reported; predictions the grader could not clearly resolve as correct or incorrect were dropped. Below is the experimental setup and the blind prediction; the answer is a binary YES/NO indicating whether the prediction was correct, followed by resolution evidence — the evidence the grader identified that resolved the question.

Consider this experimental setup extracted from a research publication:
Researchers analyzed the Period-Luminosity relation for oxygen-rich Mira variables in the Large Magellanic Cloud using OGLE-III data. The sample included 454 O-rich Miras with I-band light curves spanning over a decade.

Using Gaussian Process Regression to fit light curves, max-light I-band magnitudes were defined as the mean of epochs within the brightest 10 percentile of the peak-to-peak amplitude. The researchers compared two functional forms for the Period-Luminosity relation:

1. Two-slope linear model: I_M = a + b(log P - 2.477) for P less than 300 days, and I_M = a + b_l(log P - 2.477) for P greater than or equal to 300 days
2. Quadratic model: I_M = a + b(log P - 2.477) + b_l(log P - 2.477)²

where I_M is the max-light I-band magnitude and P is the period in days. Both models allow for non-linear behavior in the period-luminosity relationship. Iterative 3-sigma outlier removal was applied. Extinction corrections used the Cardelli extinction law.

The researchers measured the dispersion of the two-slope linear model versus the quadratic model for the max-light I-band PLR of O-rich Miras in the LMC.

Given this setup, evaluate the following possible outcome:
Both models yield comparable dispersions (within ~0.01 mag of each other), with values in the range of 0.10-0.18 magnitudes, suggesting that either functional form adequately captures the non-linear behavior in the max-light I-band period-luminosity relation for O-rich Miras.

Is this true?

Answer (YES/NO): NO